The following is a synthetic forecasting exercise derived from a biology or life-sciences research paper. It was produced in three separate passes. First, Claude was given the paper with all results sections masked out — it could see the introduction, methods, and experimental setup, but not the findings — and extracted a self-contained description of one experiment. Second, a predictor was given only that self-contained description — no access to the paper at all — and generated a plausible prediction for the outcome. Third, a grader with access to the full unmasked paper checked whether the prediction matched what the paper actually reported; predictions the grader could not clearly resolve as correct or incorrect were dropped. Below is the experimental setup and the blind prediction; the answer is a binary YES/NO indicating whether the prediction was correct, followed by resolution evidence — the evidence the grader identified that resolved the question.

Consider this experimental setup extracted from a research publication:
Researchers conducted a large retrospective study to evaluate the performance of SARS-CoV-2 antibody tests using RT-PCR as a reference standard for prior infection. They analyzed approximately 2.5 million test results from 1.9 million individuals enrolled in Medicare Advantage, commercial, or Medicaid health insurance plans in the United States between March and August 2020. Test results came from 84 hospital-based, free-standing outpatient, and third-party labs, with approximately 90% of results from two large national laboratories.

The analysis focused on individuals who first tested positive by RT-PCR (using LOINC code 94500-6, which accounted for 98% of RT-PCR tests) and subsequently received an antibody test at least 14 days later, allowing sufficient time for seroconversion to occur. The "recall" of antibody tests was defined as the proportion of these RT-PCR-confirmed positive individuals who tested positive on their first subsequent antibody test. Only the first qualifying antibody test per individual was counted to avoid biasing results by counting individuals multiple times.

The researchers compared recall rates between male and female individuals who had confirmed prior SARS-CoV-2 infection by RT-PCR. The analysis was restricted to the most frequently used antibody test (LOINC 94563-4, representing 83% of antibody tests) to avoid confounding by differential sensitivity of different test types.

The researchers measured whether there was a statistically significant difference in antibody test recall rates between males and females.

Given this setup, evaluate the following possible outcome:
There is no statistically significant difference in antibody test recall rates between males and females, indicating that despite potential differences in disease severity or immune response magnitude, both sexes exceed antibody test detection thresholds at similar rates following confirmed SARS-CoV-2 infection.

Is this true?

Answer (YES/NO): NO